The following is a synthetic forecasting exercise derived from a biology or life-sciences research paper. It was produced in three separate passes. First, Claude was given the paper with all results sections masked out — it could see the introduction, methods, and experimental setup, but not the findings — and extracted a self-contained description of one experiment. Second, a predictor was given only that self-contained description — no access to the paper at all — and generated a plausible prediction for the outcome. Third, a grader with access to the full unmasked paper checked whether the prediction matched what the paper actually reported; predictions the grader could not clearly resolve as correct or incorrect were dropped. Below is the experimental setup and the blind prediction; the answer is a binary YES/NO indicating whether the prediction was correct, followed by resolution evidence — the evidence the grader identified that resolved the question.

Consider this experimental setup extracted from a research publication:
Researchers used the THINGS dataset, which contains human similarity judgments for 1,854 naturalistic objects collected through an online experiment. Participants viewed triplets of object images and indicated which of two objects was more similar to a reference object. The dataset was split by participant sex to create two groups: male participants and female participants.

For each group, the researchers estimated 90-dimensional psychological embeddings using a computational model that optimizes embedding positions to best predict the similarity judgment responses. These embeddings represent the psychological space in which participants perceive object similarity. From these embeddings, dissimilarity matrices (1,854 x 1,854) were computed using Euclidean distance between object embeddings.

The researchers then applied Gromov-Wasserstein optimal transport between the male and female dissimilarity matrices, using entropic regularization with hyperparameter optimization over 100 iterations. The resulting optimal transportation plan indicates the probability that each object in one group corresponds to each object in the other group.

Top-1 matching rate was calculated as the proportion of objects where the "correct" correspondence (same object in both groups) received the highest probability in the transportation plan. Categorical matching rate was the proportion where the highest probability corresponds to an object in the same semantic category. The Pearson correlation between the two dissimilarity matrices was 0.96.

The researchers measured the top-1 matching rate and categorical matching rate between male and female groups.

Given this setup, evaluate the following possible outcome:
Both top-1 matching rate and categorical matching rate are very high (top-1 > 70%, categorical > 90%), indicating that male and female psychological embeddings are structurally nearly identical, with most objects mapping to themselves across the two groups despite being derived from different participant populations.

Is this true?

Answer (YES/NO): NO